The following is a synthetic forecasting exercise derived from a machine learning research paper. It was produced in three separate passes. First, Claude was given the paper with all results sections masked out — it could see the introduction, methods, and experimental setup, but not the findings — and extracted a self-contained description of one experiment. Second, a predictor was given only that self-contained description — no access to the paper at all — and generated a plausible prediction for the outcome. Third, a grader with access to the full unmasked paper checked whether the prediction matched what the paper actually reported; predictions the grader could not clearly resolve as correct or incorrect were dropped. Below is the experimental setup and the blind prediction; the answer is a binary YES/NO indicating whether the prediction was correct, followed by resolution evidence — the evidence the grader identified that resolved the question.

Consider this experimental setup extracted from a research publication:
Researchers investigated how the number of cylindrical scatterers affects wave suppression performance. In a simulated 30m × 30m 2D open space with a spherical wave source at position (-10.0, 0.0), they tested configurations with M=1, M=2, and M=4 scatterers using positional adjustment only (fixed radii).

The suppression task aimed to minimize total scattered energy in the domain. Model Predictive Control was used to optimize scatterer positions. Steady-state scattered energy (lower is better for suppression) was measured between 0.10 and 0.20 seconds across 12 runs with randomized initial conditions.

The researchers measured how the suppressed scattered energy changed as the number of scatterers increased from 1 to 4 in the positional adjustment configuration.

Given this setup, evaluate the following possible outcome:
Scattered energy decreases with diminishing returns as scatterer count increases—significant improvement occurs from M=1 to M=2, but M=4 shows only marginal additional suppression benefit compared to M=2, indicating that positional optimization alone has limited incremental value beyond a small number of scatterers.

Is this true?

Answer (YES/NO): NO